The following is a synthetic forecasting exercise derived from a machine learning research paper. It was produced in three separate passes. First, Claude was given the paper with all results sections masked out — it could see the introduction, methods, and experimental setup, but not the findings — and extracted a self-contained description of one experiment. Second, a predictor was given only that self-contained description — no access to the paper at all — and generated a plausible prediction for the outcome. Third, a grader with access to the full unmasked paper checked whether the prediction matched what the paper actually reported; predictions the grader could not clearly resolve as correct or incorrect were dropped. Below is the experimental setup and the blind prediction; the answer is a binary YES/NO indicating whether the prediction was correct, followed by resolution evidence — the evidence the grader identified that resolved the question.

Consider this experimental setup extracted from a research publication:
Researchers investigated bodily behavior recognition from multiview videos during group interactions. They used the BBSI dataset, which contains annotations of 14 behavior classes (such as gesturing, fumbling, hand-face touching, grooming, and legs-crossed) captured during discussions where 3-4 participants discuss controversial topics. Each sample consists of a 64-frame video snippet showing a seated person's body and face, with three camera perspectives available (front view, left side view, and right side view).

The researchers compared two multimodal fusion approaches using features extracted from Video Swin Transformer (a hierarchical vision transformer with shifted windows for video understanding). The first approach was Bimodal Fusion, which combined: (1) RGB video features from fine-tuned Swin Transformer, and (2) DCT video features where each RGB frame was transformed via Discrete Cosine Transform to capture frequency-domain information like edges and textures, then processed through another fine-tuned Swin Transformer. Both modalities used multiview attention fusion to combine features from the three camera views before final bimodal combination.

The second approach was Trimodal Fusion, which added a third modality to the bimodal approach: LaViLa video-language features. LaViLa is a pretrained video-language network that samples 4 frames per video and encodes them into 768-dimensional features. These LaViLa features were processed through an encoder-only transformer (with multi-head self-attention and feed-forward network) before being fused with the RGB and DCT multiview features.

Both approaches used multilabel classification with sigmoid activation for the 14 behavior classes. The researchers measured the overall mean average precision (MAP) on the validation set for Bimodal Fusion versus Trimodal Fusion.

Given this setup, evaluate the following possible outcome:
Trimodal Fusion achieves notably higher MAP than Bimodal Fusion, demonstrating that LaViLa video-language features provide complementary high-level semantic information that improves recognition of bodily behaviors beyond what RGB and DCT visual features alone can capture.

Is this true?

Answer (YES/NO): NO